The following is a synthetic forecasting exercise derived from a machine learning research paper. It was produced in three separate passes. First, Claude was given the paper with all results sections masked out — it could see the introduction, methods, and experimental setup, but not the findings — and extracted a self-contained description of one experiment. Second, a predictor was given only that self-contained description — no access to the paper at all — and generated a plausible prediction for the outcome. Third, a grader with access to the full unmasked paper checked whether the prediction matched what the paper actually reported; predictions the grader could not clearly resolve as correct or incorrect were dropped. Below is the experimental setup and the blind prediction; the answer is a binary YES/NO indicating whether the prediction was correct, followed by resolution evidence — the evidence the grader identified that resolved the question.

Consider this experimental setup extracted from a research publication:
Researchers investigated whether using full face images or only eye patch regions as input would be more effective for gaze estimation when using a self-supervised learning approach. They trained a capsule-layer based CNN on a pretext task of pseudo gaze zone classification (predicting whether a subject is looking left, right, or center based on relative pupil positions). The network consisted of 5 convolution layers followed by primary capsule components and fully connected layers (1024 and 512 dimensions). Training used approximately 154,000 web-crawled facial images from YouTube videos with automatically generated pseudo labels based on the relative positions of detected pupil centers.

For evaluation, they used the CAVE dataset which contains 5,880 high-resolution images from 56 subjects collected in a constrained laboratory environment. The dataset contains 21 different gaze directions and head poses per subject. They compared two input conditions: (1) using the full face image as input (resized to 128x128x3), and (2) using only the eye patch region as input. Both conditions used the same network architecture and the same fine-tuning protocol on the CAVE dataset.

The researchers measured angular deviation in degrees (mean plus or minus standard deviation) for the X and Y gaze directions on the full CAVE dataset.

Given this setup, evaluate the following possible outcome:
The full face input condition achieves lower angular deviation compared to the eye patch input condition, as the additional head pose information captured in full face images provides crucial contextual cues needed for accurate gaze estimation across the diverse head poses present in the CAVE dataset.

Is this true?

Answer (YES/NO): NO